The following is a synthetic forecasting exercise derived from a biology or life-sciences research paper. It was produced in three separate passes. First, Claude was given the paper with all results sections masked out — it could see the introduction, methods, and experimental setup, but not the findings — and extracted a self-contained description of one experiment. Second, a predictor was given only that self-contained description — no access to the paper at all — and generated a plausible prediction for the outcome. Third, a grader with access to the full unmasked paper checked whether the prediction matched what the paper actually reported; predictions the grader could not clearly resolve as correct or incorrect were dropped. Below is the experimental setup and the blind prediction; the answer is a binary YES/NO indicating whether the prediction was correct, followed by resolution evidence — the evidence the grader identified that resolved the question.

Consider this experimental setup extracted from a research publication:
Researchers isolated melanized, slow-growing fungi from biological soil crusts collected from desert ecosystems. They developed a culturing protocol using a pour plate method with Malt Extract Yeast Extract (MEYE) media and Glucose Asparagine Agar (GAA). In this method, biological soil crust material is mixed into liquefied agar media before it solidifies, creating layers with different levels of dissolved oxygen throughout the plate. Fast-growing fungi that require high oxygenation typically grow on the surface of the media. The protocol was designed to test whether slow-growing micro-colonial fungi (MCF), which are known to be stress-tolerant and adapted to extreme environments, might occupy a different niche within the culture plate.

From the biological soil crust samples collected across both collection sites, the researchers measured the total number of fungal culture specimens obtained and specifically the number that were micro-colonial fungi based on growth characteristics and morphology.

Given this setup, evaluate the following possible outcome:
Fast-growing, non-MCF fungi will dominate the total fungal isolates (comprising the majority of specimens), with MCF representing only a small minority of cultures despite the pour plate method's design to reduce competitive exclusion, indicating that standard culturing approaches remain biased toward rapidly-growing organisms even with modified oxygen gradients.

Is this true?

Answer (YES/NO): NO